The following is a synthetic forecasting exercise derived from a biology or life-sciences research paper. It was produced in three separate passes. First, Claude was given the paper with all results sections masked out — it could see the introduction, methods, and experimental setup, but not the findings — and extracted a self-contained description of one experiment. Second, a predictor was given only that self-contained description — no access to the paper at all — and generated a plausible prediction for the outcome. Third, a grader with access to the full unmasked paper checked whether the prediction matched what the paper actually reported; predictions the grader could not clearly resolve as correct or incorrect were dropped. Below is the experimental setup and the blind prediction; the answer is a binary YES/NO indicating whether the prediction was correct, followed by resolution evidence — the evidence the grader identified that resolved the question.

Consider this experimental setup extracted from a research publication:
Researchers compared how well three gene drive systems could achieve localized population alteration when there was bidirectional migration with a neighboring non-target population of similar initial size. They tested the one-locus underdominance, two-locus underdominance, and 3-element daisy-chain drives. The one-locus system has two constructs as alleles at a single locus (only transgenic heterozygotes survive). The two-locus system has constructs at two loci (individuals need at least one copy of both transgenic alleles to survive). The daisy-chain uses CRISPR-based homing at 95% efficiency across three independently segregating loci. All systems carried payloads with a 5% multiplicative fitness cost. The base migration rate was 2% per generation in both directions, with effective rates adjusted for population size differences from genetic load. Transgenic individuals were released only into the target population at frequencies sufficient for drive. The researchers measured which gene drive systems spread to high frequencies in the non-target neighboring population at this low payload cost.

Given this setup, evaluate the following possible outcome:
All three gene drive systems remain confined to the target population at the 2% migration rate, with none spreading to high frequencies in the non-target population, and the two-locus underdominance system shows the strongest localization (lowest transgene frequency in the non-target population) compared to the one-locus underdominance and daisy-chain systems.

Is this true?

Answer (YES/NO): NO